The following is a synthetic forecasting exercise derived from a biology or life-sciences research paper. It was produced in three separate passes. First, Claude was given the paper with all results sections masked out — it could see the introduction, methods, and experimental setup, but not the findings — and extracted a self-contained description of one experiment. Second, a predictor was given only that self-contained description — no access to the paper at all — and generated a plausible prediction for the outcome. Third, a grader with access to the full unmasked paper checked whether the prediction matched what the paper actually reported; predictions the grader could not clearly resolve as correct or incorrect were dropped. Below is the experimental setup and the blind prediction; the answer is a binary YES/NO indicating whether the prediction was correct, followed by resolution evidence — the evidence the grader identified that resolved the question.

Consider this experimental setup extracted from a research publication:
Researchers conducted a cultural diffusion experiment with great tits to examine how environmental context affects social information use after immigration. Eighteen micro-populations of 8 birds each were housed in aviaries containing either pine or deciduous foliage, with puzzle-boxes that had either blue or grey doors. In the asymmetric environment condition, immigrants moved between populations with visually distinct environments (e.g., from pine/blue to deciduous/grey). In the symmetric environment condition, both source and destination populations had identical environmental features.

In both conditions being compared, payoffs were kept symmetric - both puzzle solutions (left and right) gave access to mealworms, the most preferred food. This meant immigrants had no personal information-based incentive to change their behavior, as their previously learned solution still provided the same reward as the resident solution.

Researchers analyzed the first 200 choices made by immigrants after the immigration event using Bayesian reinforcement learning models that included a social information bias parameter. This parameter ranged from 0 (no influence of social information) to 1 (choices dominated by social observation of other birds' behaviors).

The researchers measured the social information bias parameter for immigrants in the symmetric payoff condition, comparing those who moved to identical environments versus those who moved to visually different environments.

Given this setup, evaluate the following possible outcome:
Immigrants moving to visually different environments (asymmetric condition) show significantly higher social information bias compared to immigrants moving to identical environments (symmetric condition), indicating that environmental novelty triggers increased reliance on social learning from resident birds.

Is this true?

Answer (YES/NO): YES